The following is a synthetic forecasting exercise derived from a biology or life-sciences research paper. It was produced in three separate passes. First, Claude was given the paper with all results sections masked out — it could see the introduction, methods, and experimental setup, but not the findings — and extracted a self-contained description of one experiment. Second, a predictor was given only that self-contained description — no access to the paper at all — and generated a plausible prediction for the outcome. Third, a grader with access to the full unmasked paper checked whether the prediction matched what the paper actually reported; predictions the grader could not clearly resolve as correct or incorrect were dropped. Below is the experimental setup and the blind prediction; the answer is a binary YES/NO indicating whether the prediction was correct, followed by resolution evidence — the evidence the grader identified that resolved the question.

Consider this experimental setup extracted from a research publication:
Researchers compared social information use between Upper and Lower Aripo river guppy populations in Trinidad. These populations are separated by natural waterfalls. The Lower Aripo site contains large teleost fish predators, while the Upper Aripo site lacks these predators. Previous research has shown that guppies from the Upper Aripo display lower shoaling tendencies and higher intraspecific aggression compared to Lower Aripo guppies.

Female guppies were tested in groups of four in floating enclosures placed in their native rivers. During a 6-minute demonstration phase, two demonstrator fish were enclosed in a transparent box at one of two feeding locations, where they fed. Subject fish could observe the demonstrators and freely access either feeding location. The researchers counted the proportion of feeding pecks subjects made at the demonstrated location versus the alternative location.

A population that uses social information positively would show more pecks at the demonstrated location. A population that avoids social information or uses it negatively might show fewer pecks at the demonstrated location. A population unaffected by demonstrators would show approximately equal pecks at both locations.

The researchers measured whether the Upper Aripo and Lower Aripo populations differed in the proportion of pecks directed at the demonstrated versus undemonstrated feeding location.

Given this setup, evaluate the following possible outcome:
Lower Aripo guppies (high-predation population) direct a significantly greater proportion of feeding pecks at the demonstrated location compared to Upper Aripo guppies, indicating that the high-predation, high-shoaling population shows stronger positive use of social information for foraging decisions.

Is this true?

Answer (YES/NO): YES